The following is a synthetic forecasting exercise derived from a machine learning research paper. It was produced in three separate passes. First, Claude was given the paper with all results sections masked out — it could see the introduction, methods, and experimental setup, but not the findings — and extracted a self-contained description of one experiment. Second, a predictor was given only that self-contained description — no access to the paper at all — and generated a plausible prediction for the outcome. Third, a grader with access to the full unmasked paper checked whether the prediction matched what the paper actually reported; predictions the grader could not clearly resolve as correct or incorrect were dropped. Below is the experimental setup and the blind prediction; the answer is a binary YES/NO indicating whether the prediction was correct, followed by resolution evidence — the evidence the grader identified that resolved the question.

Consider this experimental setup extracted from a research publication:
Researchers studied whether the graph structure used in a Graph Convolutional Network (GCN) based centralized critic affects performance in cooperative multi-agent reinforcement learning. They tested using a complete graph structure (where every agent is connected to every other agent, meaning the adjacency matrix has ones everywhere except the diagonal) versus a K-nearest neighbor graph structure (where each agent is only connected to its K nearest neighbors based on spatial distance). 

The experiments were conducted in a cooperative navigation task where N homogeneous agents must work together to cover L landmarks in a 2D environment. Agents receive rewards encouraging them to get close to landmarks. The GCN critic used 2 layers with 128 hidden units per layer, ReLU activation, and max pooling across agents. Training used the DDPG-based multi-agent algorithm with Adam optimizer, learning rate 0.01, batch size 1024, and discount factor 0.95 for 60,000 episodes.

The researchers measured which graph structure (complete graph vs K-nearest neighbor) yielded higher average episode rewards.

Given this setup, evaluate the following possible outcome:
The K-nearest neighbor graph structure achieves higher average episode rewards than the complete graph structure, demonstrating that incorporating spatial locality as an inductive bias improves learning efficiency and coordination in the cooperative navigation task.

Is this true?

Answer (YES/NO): NO